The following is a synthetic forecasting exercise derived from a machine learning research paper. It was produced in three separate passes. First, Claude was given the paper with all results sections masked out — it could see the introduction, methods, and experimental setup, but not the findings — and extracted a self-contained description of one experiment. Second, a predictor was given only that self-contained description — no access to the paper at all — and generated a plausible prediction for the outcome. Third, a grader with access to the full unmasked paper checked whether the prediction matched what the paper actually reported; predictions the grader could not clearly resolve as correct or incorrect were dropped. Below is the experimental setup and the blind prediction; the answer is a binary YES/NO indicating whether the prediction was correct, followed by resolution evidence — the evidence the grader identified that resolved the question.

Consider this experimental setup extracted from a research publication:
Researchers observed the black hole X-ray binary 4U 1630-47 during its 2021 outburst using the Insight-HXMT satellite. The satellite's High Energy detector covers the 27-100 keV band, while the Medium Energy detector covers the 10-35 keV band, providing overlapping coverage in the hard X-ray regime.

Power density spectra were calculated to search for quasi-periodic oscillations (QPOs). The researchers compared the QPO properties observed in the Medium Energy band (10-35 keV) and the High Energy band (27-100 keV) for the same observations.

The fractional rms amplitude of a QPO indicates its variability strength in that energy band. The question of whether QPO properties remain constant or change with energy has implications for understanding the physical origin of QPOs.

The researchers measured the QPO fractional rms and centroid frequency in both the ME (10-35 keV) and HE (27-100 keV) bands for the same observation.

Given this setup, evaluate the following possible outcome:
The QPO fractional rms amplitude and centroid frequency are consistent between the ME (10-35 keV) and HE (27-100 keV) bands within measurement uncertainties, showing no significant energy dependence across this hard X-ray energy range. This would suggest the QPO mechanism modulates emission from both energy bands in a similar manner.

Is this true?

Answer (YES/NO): NO